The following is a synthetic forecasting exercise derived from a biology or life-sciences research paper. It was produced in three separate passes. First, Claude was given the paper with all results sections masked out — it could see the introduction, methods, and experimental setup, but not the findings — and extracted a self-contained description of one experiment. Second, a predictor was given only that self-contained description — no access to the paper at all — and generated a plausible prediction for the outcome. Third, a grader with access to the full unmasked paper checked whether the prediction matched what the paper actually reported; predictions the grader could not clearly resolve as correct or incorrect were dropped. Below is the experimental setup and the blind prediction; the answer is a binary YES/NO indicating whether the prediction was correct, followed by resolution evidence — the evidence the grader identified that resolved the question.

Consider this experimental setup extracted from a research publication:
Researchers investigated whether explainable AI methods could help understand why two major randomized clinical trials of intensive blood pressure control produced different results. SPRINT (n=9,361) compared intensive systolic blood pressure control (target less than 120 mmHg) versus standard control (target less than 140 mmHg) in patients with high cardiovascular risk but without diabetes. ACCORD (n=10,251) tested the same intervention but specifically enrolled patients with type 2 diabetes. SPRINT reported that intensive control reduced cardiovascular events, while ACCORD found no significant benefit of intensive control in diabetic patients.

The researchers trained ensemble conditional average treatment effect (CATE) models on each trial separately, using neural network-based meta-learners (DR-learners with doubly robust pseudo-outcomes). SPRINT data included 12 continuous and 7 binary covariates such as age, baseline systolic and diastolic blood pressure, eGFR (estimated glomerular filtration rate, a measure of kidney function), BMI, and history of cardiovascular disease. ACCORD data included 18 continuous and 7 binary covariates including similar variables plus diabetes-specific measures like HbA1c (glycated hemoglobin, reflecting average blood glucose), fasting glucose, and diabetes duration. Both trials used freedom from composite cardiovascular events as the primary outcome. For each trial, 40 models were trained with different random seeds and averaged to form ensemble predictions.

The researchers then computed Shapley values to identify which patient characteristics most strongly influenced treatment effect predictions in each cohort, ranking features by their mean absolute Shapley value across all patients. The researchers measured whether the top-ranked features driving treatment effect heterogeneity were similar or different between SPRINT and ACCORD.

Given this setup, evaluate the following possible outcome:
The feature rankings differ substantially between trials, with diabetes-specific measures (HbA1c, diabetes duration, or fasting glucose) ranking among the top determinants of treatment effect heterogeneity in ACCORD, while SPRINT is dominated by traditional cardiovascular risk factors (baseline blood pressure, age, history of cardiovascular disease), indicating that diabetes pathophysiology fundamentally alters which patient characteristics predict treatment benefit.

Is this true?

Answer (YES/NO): NO